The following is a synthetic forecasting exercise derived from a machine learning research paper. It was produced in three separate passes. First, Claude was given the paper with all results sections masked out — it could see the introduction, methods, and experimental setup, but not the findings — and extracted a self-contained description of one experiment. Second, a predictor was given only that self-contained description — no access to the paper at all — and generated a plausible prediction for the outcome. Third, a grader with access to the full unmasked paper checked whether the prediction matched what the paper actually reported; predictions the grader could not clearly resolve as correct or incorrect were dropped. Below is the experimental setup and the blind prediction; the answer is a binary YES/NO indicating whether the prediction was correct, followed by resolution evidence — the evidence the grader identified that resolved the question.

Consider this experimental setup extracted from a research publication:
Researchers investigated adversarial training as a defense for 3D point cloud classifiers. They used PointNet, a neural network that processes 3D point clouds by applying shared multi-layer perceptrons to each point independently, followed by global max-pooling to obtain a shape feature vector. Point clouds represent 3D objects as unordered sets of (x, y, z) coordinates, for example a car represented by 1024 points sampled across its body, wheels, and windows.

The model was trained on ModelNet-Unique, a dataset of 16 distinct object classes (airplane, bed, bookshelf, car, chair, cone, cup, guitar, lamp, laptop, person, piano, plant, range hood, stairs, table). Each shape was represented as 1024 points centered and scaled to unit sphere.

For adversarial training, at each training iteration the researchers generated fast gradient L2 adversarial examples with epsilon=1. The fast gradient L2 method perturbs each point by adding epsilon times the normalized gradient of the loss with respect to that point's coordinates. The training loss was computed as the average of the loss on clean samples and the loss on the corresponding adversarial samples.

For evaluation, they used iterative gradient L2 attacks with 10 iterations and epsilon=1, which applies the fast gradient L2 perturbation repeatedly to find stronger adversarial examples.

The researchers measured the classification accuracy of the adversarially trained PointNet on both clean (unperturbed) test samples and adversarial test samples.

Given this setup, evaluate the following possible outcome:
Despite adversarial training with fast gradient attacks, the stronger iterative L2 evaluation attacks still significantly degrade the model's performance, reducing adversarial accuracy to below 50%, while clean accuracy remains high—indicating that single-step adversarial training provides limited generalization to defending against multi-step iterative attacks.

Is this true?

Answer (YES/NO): NO